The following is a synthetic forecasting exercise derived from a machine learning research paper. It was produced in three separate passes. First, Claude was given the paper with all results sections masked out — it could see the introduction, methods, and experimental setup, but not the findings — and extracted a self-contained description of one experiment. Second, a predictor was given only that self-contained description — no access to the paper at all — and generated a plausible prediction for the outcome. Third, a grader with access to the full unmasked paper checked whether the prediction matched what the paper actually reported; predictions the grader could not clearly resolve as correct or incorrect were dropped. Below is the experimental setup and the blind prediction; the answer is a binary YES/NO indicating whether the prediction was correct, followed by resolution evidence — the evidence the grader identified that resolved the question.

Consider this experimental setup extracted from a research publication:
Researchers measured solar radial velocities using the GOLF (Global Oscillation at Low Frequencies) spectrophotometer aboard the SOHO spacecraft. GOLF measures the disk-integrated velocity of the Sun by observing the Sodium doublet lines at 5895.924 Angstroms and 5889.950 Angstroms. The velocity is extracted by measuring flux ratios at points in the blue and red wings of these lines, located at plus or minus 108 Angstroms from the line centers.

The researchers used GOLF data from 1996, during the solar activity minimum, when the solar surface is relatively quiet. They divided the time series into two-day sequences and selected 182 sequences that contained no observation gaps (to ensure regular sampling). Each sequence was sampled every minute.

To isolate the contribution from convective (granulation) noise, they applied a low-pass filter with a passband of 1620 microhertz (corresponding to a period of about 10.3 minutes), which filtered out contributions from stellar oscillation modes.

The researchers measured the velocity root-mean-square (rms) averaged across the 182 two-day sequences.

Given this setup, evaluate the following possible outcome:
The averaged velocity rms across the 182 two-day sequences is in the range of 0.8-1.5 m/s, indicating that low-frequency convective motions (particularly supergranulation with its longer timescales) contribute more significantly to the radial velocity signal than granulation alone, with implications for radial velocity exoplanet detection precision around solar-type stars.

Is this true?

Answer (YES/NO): NO